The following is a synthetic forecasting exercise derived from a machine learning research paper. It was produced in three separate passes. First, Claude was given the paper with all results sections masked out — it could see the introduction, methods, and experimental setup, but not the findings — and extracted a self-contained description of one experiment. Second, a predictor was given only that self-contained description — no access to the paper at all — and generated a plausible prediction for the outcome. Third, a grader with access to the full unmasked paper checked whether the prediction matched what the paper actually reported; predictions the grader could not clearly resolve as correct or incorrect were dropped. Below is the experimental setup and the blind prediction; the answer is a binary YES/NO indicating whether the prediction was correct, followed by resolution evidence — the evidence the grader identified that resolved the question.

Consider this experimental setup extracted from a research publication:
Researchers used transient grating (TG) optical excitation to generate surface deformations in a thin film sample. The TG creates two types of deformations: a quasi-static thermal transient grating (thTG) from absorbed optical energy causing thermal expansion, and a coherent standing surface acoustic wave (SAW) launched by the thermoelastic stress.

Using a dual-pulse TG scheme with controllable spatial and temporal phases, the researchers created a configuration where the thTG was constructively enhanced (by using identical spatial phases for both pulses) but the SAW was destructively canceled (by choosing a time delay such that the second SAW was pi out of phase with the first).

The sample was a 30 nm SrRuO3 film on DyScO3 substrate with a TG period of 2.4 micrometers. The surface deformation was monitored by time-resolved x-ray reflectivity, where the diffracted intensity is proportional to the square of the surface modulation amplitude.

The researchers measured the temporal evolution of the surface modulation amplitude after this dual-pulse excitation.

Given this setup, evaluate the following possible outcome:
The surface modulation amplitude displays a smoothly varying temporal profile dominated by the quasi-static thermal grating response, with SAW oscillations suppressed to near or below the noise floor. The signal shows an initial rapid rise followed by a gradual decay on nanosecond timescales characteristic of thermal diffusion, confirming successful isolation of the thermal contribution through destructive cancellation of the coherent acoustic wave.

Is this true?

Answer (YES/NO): YES